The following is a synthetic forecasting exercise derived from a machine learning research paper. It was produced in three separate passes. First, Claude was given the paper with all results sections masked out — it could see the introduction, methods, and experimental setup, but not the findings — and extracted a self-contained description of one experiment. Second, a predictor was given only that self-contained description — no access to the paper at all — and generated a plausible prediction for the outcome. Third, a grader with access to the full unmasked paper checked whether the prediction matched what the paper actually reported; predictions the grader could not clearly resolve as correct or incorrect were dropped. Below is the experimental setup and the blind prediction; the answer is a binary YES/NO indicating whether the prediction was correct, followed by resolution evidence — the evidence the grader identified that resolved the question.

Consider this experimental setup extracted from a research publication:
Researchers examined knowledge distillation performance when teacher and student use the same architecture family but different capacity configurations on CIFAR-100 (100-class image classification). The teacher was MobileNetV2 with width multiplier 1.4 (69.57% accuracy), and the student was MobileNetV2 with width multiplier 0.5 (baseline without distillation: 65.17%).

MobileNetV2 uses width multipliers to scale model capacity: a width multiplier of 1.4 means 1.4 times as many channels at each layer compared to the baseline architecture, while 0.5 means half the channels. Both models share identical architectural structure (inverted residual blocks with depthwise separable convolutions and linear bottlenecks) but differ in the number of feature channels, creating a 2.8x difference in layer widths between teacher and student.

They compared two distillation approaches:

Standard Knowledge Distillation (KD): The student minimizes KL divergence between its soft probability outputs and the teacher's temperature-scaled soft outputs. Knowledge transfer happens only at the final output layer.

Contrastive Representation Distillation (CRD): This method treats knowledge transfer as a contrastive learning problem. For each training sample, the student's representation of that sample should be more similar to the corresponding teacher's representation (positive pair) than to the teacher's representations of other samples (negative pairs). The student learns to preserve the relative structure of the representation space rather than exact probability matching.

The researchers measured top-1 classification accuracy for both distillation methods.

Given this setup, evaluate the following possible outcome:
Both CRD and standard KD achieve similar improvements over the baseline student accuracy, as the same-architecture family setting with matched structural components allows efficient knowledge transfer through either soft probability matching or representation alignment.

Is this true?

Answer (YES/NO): NO